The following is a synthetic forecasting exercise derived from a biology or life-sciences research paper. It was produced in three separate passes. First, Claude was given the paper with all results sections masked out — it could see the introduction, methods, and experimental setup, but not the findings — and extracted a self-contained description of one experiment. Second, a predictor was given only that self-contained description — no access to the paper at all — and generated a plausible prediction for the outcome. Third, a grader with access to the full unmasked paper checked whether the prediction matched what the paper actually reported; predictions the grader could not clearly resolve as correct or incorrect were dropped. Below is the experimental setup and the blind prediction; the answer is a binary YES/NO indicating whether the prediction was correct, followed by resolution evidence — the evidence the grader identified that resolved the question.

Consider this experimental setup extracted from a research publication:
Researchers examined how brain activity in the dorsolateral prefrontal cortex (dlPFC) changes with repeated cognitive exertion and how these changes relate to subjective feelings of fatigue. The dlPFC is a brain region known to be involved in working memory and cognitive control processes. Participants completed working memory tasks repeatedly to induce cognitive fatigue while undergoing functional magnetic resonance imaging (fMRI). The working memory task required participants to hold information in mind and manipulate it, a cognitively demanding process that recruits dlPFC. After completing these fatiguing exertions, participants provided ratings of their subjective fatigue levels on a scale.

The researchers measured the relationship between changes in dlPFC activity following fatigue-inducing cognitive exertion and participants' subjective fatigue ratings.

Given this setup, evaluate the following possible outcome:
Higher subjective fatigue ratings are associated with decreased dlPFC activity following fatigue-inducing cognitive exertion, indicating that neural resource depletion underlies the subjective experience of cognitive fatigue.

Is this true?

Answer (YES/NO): NO